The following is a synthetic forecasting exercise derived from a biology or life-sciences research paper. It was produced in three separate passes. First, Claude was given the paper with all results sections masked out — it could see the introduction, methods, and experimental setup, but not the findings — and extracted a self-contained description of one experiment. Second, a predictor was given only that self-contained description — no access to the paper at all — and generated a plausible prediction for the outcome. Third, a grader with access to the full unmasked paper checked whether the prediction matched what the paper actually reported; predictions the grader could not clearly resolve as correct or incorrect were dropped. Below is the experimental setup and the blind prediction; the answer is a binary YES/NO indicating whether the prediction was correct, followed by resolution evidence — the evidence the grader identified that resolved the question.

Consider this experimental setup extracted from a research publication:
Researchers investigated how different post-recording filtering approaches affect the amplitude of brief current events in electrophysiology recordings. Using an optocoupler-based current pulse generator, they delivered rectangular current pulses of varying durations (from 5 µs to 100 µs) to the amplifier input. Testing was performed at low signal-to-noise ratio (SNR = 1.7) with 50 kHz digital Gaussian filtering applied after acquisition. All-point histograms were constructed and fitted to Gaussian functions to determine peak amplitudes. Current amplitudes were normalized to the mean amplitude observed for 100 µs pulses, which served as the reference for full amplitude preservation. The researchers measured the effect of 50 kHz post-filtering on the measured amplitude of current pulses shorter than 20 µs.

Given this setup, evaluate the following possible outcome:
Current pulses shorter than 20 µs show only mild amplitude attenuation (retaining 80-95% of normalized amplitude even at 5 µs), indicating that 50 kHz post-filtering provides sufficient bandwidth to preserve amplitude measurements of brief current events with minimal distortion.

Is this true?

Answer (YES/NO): NO